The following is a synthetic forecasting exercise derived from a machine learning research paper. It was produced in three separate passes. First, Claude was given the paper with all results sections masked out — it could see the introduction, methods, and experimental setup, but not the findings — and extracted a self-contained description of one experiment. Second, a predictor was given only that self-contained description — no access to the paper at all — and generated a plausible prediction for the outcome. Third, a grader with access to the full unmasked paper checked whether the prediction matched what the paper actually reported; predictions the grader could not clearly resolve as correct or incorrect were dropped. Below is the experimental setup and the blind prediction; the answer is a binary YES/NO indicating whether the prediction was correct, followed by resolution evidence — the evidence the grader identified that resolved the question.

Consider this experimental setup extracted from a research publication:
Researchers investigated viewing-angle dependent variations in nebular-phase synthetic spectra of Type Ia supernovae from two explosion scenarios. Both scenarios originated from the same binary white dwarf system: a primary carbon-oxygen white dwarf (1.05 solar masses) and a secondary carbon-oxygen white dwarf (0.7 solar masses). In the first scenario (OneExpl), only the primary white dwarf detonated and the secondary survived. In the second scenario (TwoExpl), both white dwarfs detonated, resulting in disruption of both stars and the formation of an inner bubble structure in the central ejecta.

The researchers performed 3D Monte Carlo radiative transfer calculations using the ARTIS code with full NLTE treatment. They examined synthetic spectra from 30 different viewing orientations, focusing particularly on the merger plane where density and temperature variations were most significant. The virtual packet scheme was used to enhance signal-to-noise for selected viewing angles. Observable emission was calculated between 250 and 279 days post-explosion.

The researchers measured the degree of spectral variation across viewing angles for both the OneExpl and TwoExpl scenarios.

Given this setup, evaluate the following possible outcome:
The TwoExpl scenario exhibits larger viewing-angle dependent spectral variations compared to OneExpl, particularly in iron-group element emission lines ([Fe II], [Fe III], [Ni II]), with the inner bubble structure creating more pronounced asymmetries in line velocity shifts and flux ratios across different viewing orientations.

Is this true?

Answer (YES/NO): YES